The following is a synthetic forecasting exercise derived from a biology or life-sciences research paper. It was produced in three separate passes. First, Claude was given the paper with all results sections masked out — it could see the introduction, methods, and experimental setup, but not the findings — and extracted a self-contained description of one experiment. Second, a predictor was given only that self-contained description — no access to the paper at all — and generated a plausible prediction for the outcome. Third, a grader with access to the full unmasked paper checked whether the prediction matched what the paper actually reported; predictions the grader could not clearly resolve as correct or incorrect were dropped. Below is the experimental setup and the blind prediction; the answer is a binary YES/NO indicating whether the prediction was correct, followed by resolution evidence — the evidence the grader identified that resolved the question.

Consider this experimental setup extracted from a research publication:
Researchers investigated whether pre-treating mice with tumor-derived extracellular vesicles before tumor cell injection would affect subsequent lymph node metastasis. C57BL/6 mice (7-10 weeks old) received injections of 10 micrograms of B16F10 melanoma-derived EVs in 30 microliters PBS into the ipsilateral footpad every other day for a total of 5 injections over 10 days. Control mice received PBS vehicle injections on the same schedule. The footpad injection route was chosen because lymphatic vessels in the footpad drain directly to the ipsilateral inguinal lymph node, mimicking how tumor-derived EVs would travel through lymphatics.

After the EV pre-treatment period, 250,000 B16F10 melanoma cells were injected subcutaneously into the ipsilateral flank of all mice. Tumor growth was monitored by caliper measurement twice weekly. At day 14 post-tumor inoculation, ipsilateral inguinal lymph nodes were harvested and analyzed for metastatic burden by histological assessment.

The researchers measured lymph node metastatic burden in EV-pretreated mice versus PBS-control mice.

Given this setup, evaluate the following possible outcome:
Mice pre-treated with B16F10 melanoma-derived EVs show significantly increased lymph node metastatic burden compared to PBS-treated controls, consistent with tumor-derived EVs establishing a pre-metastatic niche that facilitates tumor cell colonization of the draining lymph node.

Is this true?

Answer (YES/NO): YES